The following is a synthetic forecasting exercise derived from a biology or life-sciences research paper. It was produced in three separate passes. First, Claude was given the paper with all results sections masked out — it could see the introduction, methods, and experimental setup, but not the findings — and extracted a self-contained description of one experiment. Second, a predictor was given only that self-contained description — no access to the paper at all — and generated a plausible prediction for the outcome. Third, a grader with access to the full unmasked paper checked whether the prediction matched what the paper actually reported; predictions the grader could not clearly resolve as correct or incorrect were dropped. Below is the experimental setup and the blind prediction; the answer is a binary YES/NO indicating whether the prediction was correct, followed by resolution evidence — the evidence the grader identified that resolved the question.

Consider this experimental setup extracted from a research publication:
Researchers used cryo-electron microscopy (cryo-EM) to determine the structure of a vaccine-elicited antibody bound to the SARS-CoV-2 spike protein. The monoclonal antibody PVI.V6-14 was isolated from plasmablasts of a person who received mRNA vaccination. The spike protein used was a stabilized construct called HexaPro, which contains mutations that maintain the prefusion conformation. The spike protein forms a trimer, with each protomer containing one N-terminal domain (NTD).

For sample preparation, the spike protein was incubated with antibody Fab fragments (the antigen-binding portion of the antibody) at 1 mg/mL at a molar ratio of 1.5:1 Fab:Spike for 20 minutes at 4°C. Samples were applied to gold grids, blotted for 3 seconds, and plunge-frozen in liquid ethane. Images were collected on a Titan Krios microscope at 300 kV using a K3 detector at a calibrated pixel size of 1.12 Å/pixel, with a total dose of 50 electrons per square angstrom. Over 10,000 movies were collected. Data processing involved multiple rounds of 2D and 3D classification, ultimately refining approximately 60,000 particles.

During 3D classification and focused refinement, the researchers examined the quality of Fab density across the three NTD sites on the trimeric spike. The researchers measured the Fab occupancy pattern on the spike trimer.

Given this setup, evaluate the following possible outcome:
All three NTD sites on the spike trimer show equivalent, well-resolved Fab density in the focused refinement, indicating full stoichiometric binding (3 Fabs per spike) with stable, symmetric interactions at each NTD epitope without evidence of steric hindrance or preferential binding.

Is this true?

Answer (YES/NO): NO